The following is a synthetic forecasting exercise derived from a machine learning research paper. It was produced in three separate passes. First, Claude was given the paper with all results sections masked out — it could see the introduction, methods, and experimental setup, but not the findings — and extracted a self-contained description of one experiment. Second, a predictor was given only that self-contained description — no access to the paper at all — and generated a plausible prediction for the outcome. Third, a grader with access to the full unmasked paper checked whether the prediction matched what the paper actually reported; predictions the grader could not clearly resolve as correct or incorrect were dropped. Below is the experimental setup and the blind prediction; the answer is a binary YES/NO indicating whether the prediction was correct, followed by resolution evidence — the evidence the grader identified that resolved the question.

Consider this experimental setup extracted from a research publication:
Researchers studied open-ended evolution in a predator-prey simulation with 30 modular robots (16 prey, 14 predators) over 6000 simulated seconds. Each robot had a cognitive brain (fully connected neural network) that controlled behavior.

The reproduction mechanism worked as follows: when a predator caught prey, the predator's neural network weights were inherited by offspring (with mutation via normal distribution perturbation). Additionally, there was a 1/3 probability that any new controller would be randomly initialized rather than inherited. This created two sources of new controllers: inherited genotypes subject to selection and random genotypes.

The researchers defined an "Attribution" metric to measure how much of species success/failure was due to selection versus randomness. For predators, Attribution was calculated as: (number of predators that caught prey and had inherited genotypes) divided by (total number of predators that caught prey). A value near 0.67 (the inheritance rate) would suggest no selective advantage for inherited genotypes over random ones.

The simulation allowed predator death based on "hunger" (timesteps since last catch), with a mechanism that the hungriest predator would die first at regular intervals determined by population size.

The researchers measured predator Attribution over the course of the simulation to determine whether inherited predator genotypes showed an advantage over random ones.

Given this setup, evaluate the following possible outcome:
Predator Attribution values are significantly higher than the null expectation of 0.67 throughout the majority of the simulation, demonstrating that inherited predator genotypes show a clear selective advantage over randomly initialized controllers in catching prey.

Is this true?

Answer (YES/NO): YES